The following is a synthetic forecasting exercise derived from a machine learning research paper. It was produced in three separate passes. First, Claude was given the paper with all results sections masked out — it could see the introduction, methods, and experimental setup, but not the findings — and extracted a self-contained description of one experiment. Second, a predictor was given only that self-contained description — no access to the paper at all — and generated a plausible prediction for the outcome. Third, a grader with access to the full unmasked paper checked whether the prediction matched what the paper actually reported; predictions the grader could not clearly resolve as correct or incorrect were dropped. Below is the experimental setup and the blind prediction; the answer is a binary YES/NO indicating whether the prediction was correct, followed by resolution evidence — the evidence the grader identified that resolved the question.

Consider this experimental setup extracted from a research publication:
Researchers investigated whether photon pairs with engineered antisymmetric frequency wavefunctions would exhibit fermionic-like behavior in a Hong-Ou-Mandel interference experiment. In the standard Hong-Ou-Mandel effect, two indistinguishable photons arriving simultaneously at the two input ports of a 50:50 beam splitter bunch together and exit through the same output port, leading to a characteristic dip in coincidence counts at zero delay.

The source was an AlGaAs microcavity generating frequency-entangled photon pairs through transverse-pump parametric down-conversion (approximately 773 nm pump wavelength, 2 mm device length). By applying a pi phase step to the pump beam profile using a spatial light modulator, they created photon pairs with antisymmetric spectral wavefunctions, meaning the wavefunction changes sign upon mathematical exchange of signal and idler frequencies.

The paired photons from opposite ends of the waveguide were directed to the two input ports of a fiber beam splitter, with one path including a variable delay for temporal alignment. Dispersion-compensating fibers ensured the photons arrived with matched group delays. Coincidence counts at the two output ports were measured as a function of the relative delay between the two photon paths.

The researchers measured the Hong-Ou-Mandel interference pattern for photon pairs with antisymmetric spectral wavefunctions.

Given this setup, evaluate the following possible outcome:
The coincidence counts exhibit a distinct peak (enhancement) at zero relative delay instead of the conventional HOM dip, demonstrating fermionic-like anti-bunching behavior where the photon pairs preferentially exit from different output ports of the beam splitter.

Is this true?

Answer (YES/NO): YES